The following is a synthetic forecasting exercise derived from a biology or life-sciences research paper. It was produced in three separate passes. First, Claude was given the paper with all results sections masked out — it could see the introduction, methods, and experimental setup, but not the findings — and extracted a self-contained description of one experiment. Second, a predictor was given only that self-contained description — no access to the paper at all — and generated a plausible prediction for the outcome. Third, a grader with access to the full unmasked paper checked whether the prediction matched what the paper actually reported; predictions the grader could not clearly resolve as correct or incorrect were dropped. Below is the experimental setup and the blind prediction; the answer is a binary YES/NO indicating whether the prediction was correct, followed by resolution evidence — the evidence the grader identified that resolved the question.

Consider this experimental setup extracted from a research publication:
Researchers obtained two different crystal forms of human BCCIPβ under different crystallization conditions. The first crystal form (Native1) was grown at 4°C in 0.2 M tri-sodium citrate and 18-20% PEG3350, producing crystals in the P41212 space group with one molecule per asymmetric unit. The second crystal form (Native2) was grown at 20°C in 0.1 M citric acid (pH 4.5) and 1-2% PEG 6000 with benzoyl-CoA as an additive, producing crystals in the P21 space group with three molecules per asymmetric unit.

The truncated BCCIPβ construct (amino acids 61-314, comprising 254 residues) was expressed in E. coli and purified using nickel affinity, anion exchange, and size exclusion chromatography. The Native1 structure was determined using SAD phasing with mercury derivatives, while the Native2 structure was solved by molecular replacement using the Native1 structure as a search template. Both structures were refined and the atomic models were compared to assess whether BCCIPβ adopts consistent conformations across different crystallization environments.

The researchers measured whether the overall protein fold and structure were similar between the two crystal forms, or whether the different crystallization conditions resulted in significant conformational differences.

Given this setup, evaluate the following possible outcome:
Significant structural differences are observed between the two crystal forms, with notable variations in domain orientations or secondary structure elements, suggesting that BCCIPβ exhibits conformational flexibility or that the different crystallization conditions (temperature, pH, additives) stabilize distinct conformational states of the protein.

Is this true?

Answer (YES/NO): NO